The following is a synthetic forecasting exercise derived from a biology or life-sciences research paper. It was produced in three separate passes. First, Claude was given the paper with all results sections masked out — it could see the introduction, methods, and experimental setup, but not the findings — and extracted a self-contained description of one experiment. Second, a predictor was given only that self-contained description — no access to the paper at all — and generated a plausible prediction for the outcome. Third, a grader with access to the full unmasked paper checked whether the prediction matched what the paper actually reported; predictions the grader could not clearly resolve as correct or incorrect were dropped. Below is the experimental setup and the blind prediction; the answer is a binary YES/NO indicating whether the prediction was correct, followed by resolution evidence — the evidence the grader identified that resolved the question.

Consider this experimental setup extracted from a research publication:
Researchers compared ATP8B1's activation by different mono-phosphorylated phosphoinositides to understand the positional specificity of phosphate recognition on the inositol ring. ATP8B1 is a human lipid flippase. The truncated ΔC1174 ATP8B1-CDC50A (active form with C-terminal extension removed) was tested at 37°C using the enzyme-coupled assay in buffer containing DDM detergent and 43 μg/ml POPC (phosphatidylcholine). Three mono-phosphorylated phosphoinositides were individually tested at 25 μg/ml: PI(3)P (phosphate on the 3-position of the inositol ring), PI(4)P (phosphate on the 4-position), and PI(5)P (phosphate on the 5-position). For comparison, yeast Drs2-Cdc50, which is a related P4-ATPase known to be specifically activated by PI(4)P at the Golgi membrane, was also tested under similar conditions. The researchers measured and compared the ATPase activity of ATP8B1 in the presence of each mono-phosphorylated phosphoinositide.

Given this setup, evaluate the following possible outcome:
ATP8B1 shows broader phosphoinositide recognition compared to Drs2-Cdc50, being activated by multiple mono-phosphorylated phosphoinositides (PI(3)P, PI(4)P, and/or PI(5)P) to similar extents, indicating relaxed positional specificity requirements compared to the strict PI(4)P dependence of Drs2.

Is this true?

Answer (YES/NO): YES